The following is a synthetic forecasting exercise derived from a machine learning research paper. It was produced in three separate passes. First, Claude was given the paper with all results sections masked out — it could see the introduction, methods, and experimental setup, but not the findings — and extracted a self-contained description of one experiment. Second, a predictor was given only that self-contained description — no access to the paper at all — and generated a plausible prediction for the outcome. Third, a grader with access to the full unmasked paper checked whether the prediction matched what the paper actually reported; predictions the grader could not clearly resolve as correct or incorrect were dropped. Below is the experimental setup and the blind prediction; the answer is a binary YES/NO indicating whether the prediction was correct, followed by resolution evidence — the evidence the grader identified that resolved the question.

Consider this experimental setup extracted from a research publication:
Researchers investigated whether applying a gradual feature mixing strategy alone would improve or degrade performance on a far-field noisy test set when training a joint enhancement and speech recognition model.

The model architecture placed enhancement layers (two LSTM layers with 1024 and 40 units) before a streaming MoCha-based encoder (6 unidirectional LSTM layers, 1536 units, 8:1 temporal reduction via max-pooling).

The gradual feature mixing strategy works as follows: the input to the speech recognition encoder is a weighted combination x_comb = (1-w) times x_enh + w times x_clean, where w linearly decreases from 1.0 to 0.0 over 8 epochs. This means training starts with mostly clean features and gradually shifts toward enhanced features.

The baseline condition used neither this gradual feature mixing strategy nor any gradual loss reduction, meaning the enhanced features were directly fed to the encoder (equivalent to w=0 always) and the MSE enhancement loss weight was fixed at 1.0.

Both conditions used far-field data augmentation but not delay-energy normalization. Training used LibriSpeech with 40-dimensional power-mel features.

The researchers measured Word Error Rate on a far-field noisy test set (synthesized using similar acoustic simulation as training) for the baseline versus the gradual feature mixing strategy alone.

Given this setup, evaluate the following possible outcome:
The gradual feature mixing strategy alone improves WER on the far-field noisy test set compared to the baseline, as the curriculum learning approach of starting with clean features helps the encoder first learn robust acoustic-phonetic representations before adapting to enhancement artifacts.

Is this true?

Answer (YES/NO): NO